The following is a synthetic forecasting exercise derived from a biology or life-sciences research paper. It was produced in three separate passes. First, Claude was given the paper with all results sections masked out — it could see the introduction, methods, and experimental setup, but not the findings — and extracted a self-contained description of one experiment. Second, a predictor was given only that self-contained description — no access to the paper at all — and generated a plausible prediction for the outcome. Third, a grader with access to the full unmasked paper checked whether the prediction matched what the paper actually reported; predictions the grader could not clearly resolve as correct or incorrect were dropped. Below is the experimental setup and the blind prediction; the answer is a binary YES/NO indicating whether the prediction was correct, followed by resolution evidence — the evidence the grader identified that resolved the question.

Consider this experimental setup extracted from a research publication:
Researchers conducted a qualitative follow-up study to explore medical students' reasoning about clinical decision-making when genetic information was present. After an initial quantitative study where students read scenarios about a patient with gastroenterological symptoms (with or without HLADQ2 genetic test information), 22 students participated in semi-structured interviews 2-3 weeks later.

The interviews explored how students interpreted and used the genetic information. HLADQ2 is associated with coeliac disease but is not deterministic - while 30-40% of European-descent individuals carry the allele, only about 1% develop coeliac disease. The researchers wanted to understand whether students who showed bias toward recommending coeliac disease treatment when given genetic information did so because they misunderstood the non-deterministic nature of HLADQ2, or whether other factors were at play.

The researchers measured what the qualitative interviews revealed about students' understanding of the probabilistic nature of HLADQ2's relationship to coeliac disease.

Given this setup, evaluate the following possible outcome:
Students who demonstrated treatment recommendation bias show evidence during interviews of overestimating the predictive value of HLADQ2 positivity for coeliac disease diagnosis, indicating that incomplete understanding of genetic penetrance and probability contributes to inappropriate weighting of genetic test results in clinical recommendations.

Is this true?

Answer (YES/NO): NO